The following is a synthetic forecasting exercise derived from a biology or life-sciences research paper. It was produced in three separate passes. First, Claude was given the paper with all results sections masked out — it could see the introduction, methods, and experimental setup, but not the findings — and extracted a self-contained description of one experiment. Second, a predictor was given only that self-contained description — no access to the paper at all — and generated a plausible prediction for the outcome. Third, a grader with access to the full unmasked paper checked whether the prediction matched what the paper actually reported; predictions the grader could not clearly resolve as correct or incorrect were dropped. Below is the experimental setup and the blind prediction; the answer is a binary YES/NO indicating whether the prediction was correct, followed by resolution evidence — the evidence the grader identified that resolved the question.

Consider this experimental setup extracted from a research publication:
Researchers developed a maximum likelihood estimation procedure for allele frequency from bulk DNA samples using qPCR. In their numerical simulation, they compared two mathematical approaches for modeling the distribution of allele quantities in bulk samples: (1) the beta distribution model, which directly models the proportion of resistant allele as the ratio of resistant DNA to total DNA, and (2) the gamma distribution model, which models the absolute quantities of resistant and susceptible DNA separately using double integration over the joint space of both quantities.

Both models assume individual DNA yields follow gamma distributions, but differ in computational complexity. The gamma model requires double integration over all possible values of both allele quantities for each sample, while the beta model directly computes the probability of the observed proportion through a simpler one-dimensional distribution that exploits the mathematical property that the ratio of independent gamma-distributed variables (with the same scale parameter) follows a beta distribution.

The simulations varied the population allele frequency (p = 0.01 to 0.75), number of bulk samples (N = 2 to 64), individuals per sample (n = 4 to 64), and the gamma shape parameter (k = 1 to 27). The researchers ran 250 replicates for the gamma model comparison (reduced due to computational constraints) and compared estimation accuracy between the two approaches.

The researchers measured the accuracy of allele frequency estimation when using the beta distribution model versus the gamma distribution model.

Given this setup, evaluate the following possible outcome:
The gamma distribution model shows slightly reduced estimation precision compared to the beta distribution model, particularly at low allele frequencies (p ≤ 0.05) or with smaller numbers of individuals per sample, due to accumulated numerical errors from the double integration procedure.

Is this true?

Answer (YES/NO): NO